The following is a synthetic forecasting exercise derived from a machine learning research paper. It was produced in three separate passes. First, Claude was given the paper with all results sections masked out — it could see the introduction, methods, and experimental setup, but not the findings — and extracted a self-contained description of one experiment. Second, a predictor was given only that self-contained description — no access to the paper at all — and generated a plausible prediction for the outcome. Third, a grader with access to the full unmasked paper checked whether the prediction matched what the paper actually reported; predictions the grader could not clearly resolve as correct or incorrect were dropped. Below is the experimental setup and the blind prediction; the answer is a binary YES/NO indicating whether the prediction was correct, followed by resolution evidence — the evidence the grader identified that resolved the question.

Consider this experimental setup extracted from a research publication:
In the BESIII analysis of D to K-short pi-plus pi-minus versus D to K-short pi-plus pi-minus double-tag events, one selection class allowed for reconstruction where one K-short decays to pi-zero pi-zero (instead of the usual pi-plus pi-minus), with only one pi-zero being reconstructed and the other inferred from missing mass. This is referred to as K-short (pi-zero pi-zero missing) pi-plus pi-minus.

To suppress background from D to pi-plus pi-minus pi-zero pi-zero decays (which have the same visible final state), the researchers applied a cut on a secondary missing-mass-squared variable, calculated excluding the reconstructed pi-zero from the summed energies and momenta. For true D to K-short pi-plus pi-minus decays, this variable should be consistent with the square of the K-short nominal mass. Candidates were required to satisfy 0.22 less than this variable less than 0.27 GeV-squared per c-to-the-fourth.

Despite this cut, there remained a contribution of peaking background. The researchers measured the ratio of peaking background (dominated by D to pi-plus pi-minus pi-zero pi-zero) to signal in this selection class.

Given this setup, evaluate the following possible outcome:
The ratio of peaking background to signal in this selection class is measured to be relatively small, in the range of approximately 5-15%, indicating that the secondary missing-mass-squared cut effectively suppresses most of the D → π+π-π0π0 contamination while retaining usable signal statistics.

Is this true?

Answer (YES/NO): YES